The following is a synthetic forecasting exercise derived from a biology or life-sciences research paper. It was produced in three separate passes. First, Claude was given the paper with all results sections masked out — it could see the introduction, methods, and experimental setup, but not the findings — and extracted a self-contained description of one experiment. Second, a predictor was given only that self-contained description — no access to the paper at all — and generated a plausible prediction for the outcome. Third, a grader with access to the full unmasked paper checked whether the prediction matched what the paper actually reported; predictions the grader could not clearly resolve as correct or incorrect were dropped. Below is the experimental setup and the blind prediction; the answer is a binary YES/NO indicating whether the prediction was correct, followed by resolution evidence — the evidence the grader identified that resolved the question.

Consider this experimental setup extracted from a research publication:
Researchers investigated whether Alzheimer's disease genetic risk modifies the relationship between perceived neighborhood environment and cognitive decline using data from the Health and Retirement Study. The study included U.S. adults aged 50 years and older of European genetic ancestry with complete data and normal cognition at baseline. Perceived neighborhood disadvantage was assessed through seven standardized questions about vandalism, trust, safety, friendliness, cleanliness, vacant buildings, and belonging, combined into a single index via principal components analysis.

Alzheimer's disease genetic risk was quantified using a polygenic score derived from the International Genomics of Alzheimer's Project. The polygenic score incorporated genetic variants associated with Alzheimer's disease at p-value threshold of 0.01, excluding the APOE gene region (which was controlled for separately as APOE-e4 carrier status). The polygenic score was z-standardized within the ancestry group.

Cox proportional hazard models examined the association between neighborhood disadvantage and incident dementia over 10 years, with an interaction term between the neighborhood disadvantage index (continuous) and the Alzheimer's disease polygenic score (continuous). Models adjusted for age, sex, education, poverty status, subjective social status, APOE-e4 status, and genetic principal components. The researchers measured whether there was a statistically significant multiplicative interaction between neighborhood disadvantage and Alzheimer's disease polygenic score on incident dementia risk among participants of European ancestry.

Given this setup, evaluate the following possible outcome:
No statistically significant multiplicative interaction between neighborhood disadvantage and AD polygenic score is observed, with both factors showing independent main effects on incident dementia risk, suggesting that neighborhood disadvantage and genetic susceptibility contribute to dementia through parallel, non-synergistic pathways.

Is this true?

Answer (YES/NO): NO